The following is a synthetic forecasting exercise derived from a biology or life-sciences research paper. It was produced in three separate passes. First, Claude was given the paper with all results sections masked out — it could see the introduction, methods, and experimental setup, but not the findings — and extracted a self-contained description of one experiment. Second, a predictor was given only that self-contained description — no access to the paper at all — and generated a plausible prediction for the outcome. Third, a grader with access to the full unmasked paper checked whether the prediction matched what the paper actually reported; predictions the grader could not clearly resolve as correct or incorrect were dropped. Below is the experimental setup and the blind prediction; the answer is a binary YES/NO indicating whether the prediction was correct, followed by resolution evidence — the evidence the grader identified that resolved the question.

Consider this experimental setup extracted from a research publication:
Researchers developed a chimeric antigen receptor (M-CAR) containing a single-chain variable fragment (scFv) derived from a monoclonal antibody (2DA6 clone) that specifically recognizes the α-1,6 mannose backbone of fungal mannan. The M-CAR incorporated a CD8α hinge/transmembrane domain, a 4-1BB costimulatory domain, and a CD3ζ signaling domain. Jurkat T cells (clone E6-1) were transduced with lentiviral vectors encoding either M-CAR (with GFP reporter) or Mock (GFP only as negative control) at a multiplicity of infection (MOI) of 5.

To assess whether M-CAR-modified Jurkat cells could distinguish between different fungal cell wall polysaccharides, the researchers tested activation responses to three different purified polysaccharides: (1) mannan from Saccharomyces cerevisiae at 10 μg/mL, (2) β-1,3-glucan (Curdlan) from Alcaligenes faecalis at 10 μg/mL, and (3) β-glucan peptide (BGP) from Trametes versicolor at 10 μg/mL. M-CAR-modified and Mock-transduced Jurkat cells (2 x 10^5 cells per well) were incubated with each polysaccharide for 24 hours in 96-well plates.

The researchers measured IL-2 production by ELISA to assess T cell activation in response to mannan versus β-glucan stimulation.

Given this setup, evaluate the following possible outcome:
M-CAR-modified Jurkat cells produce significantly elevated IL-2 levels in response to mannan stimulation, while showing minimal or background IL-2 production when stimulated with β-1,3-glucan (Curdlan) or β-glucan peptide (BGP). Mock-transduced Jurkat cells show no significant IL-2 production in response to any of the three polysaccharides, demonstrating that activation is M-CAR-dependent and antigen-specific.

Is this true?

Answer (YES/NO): NO